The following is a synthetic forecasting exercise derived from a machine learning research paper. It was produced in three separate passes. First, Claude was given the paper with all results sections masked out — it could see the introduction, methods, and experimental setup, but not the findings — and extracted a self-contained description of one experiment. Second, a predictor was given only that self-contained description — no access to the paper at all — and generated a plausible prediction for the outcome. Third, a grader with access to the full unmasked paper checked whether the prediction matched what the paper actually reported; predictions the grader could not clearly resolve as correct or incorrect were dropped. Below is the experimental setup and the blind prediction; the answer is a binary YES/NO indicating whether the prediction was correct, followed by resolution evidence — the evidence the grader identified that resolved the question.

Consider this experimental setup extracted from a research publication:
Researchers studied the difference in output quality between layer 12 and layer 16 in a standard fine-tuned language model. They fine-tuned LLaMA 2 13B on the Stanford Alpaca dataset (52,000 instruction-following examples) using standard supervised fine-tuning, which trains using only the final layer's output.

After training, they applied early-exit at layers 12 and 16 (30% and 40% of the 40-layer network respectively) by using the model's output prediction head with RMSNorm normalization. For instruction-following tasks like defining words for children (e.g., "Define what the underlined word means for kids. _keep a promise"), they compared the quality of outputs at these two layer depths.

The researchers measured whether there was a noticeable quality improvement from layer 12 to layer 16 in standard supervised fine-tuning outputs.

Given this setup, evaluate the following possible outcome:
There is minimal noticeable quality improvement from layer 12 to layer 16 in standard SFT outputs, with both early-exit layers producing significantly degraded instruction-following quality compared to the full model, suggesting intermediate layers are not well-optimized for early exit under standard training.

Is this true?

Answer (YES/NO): YES